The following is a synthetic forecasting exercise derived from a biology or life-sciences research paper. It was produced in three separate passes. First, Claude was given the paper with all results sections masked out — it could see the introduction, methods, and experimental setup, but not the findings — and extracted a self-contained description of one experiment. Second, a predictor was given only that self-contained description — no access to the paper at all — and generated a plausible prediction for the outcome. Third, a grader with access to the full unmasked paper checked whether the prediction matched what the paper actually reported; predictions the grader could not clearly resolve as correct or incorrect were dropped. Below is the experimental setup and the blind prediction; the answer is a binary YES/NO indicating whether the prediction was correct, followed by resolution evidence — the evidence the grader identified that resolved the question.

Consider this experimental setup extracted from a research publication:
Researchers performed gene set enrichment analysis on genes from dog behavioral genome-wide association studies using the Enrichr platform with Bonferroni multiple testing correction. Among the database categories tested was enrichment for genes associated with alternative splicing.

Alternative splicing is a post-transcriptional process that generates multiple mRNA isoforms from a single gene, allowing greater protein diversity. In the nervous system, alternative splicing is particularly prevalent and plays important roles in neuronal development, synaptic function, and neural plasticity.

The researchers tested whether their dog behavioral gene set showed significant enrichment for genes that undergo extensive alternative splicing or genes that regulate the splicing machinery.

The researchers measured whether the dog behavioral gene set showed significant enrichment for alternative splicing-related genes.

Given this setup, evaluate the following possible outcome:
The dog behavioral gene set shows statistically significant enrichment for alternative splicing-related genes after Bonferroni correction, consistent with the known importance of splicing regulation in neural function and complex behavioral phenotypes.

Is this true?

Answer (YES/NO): YES